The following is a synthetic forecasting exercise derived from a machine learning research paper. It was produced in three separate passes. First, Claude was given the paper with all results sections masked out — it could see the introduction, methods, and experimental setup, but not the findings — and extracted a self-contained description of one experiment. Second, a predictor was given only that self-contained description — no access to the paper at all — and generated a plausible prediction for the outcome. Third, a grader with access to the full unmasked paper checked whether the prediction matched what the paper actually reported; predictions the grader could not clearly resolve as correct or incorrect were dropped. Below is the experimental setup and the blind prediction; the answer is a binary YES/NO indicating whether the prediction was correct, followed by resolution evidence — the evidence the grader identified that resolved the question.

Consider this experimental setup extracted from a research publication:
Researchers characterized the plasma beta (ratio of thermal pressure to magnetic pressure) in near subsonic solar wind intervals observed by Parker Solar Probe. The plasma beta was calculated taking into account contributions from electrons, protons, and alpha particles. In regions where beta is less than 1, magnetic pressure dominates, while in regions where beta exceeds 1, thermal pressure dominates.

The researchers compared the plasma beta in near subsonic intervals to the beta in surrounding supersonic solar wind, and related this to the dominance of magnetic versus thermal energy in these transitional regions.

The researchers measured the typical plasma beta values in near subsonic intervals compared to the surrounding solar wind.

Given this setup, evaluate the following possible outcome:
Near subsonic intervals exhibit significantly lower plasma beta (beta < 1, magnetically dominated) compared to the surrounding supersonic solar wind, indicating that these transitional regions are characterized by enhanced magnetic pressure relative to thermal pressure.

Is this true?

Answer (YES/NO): YES